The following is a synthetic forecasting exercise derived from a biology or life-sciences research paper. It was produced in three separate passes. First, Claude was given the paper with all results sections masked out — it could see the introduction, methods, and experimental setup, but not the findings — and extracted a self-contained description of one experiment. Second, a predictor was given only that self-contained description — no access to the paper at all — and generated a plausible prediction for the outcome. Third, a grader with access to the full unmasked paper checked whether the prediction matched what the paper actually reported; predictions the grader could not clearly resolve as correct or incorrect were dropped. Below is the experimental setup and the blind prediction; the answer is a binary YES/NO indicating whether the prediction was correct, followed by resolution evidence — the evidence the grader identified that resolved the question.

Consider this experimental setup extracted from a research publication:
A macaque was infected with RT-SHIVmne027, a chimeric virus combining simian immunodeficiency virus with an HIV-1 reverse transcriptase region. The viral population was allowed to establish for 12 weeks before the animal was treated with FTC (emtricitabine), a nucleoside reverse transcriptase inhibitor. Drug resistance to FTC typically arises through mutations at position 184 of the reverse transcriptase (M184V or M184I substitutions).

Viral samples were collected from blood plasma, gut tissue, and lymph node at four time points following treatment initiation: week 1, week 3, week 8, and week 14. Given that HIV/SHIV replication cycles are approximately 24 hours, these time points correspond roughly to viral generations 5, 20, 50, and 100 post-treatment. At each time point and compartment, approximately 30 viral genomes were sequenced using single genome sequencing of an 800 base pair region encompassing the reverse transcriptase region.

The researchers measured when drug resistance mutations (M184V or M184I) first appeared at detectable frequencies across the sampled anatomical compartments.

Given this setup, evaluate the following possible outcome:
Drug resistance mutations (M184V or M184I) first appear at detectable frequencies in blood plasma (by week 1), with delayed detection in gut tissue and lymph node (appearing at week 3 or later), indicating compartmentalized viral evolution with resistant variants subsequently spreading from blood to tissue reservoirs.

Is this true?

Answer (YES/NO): NO